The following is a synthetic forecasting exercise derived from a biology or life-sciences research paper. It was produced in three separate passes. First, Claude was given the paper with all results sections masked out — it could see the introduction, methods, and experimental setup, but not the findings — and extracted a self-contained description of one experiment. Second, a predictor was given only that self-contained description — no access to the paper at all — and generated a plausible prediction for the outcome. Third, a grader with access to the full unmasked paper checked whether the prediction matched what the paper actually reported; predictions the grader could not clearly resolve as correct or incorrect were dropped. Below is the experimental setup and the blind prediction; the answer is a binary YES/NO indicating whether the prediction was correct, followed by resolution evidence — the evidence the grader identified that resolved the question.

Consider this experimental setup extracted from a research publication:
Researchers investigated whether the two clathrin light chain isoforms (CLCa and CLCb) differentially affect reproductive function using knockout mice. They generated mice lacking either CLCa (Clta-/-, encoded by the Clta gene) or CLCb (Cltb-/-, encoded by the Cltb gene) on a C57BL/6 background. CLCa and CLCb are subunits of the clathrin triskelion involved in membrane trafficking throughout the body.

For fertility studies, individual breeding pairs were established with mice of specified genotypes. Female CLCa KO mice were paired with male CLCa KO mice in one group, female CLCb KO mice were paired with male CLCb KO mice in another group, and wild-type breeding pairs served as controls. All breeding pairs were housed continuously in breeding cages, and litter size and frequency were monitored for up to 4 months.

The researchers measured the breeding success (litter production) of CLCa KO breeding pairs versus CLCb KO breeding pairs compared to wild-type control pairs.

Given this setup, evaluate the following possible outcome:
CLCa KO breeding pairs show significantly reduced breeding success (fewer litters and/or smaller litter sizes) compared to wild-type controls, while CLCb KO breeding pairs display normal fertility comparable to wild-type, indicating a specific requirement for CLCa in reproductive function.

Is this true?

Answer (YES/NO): YES